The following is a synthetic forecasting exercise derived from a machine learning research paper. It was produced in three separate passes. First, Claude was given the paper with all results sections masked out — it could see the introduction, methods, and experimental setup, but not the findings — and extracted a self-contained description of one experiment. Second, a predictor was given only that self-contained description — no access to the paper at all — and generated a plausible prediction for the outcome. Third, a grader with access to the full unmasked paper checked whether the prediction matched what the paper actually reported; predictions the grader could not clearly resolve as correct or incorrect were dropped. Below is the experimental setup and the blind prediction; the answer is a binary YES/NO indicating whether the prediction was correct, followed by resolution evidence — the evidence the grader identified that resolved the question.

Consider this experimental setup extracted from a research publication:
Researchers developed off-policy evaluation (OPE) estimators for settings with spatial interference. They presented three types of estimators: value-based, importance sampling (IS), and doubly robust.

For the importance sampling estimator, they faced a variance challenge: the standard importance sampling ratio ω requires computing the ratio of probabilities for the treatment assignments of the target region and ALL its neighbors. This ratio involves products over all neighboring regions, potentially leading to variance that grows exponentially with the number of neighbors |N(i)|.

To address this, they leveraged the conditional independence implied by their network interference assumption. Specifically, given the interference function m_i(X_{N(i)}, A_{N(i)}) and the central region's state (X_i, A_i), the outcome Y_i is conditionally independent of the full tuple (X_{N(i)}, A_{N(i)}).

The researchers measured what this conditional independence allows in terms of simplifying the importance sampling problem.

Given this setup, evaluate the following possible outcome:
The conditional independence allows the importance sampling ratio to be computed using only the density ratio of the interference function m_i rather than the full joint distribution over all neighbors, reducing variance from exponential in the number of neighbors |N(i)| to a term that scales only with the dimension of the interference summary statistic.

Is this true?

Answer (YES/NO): NO